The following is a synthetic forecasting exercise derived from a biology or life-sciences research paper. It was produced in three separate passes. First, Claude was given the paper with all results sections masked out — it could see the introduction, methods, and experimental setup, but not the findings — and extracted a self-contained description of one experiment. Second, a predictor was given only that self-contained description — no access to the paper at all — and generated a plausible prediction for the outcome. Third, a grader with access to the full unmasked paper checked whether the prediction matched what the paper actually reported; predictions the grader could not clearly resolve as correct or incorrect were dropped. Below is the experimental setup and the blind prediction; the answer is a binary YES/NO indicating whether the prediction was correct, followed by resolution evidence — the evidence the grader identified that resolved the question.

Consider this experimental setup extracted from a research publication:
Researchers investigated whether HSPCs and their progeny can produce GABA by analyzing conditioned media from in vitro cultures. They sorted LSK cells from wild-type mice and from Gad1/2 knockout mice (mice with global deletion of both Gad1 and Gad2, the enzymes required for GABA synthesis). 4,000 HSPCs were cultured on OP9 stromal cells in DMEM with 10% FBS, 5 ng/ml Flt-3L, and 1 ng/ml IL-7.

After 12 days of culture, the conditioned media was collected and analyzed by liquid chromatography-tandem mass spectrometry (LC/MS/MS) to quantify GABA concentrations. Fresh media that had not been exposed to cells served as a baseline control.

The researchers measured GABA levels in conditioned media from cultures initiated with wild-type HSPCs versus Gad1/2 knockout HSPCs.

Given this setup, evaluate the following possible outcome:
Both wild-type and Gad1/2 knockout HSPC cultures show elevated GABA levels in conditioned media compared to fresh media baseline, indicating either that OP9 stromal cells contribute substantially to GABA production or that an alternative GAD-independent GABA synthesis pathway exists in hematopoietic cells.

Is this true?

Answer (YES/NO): NO